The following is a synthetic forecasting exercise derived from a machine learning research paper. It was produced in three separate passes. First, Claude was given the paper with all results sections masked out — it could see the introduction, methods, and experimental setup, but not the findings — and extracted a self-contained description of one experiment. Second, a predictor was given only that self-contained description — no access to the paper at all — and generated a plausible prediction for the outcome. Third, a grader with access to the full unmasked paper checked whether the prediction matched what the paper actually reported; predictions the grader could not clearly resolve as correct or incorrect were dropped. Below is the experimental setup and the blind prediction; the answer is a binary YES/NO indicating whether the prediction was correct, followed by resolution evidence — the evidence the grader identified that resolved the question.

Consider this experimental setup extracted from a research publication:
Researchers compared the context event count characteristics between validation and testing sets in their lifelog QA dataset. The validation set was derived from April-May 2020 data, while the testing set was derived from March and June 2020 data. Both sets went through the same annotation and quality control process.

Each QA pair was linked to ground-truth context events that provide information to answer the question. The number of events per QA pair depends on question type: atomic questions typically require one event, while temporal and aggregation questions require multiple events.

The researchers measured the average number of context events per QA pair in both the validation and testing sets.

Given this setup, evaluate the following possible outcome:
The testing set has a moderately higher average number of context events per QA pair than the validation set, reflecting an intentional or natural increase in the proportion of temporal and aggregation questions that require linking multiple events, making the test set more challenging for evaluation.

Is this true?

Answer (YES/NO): NO